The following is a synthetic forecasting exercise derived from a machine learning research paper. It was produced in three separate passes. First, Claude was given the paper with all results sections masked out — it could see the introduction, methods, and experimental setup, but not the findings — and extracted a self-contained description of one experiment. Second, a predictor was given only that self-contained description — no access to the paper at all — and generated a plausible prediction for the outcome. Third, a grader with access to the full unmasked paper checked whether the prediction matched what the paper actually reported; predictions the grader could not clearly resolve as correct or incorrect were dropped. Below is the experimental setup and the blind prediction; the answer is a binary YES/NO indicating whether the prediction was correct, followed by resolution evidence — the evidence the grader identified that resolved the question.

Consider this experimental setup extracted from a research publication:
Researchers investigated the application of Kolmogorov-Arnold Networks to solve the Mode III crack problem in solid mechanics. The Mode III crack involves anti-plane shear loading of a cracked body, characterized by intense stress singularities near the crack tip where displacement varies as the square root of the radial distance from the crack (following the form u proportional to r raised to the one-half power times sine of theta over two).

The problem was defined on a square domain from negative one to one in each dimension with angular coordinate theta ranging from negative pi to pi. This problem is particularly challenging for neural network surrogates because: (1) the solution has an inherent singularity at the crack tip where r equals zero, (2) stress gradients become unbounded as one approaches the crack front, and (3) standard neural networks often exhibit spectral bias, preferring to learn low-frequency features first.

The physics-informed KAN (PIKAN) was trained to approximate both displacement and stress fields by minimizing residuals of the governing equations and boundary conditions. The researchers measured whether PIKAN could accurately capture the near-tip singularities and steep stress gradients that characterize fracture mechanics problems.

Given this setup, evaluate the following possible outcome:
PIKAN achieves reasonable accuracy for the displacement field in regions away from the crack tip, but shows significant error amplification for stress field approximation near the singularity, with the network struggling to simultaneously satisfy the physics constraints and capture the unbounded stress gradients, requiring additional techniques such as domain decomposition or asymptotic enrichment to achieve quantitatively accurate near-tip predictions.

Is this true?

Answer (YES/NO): NO